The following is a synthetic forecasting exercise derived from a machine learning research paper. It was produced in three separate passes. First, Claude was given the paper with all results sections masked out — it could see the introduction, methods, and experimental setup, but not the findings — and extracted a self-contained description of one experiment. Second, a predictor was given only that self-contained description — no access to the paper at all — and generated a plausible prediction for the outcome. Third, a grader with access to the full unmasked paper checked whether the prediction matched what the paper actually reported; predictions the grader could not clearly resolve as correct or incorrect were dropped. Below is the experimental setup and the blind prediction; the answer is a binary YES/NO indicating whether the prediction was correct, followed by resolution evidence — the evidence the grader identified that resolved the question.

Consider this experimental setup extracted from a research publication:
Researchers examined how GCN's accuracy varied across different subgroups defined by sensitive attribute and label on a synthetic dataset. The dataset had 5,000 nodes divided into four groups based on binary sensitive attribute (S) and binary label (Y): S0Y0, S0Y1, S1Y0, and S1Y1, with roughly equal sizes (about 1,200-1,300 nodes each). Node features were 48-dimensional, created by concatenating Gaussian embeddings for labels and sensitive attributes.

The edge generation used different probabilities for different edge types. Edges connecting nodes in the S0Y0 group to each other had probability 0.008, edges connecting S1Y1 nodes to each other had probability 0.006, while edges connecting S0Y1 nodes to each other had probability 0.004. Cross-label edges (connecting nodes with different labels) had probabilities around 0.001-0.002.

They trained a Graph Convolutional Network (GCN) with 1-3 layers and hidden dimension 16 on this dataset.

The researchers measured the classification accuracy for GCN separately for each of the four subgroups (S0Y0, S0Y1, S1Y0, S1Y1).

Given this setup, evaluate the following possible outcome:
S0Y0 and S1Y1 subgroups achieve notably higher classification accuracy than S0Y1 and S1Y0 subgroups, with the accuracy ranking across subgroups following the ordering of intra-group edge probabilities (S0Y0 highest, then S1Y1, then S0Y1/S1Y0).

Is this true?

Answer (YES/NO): YES